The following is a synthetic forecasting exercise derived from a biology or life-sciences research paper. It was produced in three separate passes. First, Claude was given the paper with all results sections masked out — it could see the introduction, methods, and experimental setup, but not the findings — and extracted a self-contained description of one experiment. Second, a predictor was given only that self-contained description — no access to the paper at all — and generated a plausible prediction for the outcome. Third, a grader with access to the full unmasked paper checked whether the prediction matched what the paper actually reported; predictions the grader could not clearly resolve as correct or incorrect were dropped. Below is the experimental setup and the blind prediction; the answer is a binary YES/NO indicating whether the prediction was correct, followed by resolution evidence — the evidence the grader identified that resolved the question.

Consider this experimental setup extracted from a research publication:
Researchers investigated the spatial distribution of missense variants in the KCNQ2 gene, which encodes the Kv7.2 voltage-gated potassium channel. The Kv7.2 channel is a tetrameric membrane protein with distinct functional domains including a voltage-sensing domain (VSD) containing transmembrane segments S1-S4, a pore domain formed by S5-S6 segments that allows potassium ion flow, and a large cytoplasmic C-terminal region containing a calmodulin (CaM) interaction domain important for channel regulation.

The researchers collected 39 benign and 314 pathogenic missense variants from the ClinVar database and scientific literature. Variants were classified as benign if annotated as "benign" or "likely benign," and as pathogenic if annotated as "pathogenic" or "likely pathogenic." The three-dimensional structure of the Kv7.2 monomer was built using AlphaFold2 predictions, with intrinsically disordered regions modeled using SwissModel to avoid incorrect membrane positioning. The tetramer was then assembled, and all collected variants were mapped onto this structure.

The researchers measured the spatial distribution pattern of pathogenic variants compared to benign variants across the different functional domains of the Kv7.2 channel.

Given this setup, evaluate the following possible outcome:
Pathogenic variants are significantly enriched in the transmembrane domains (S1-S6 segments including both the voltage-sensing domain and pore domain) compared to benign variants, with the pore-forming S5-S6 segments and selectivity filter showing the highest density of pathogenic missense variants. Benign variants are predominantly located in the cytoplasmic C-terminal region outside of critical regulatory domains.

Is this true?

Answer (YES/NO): NO